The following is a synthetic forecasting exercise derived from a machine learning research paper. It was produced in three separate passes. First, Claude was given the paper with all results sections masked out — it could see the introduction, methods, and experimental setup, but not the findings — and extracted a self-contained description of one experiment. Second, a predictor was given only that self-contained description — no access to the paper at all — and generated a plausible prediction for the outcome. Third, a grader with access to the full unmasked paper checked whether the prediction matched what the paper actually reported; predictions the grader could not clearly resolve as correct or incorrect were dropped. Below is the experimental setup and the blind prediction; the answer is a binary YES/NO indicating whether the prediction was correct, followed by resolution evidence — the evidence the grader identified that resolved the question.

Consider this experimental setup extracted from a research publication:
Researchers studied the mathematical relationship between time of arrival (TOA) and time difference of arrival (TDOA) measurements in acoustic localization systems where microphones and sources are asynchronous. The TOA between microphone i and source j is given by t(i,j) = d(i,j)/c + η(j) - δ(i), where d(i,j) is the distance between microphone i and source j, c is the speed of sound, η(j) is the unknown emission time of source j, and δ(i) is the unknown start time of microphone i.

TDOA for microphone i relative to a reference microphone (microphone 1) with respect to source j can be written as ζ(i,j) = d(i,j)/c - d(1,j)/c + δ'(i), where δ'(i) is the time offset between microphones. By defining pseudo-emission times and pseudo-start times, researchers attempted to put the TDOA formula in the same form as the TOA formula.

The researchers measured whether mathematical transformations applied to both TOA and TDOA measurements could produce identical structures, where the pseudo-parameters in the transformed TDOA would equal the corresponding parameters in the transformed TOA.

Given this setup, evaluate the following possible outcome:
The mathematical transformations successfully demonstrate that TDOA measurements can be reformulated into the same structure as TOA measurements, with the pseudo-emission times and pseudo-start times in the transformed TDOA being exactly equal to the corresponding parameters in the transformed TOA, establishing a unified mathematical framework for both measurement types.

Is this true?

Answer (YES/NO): YES